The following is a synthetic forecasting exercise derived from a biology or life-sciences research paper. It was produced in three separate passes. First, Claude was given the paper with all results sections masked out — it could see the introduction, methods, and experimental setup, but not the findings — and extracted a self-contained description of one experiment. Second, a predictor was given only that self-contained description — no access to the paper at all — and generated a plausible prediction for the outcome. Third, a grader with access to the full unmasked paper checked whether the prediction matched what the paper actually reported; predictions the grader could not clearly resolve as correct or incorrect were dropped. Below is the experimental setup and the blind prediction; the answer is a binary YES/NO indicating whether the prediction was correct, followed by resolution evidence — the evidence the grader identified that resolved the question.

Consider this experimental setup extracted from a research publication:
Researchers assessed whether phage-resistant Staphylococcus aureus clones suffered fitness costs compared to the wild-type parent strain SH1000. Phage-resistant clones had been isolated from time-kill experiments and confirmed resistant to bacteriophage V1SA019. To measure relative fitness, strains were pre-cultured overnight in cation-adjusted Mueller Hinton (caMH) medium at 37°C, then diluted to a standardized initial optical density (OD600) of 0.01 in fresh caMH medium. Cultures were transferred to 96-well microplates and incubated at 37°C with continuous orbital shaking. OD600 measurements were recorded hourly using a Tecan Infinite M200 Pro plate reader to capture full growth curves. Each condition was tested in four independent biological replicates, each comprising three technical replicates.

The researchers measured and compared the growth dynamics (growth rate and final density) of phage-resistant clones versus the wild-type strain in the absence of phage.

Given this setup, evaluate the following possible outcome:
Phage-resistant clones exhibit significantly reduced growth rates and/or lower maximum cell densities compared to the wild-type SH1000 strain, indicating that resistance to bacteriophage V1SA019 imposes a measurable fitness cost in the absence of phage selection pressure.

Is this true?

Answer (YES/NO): YES